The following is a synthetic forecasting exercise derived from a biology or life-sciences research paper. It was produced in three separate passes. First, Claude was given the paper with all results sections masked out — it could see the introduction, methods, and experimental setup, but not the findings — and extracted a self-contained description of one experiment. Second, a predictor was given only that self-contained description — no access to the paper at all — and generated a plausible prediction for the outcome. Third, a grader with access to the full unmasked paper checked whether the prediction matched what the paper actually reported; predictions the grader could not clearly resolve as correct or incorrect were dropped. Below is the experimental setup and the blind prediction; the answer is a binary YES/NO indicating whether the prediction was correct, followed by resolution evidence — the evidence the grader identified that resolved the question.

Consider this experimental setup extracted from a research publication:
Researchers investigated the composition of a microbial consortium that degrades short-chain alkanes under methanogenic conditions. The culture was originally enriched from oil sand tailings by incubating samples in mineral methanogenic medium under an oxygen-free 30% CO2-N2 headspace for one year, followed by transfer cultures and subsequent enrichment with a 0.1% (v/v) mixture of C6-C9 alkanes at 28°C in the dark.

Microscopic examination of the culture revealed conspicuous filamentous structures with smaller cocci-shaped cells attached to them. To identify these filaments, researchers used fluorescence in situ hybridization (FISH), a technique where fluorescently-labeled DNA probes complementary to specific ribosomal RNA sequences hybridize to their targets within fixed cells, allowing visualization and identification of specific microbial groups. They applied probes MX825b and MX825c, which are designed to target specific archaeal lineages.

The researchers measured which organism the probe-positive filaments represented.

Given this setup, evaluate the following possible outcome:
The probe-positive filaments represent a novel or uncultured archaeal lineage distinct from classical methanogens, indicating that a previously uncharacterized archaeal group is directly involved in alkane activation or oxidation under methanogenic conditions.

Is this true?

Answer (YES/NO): NO